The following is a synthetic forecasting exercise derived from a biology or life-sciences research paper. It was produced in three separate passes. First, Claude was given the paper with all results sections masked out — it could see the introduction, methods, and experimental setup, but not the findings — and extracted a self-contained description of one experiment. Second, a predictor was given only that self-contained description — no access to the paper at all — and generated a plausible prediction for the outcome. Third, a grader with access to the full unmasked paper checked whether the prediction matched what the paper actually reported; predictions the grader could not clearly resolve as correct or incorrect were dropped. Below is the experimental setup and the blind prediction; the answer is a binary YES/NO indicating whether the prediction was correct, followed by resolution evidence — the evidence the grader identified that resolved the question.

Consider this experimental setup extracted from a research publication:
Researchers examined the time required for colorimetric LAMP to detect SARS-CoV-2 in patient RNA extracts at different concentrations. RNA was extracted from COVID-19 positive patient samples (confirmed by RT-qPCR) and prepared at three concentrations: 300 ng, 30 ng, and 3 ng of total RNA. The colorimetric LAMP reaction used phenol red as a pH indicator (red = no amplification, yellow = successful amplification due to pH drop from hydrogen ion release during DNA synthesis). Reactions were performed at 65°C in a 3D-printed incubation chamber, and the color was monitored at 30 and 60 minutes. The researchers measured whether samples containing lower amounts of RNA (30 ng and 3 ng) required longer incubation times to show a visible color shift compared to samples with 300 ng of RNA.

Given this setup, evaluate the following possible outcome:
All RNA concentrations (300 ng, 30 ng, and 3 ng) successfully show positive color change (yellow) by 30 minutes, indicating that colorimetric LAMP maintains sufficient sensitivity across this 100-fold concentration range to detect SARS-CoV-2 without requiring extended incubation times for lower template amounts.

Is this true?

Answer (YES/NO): NO